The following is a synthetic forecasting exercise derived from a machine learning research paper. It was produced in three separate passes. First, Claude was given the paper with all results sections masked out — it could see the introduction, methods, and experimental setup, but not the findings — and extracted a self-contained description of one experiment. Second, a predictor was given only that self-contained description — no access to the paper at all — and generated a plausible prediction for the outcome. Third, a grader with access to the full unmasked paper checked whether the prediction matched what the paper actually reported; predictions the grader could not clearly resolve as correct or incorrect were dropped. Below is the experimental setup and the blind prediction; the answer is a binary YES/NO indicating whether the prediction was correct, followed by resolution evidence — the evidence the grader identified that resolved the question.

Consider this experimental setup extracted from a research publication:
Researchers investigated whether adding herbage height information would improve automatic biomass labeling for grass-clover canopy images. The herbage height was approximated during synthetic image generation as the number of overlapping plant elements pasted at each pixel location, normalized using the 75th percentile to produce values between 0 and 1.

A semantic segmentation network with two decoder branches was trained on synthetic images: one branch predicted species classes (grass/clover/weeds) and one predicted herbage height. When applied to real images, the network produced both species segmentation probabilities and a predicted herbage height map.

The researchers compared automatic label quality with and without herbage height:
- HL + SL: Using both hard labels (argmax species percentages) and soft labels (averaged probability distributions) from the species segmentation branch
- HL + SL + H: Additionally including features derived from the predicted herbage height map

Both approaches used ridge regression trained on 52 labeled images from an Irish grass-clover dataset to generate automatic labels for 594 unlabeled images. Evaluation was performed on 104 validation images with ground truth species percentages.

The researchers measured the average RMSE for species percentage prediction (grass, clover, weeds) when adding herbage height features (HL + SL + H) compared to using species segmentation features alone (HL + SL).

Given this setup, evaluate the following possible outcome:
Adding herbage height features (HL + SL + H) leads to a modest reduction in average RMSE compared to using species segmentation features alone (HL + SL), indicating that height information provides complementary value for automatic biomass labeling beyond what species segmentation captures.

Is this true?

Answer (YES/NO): NO